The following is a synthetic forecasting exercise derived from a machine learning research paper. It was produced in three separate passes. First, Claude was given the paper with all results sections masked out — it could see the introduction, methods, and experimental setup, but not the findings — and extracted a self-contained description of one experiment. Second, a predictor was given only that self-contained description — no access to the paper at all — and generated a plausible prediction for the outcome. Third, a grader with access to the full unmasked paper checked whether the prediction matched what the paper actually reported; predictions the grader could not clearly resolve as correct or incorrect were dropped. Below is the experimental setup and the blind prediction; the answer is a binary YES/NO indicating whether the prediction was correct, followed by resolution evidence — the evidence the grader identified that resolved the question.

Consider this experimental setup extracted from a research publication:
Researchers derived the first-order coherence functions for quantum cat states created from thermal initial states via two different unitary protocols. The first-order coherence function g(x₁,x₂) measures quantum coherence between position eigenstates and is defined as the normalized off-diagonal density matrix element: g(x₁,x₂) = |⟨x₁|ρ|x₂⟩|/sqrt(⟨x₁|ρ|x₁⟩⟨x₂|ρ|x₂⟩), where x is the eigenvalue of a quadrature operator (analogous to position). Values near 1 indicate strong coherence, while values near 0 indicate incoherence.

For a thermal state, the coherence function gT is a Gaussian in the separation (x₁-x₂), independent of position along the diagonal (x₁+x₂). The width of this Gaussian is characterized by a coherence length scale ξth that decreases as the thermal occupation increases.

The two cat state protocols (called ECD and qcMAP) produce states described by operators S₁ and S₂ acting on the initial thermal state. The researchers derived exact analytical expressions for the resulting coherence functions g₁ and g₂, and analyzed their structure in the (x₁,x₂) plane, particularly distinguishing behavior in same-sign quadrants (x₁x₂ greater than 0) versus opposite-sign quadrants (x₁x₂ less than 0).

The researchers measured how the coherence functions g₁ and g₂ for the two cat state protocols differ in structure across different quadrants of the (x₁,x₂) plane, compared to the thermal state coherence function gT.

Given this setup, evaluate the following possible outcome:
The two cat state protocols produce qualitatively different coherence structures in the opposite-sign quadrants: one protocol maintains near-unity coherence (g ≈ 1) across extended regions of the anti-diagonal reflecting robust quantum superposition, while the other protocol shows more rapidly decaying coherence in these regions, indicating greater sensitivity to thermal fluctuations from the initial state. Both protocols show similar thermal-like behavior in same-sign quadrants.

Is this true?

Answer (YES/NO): YES